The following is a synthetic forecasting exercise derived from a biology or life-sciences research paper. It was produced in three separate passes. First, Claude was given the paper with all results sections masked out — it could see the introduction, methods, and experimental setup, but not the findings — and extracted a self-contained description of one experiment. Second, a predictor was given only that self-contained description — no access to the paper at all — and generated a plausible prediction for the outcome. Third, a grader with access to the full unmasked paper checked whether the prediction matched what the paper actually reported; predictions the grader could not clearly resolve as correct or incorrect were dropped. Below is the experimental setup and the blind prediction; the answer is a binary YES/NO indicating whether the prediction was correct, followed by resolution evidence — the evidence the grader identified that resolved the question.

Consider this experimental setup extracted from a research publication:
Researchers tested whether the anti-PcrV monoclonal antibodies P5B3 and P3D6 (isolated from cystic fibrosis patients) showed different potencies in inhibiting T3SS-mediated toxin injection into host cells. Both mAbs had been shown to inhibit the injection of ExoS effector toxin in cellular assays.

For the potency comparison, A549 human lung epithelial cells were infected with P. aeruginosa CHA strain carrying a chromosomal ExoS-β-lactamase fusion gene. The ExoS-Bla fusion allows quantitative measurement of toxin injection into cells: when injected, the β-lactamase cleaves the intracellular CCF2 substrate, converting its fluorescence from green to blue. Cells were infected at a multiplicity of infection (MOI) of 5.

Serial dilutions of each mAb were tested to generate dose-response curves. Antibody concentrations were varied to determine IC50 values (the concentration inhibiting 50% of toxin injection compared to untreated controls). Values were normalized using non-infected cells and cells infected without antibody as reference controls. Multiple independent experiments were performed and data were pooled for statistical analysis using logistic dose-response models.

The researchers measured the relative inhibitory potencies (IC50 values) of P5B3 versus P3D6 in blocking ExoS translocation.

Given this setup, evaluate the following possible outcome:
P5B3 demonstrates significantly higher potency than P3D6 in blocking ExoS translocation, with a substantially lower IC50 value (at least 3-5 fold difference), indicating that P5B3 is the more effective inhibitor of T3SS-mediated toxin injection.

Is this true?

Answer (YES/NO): NO